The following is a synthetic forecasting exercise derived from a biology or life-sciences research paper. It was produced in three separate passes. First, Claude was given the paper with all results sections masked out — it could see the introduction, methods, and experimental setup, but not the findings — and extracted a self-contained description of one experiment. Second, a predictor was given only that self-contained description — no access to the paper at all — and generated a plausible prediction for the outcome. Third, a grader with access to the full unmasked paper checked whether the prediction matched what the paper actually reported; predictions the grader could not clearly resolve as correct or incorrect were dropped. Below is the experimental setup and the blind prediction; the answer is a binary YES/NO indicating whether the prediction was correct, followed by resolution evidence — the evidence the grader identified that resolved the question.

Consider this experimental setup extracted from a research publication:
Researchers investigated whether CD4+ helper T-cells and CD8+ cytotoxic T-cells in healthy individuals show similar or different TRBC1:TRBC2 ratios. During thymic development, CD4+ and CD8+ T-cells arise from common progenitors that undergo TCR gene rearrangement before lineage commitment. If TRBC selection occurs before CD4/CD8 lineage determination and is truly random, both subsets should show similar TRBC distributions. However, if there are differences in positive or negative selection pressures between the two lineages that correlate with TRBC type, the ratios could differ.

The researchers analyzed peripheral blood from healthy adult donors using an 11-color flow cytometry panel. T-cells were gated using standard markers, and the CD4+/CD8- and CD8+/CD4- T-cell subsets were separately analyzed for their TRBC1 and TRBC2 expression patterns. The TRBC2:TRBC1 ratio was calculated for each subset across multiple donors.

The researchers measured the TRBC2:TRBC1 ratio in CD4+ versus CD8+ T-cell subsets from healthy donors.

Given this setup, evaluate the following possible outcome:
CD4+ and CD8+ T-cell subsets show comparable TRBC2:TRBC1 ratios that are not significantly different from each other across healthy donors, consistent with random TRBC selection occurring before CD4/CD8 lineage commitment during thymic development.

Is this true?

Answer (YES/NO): NO